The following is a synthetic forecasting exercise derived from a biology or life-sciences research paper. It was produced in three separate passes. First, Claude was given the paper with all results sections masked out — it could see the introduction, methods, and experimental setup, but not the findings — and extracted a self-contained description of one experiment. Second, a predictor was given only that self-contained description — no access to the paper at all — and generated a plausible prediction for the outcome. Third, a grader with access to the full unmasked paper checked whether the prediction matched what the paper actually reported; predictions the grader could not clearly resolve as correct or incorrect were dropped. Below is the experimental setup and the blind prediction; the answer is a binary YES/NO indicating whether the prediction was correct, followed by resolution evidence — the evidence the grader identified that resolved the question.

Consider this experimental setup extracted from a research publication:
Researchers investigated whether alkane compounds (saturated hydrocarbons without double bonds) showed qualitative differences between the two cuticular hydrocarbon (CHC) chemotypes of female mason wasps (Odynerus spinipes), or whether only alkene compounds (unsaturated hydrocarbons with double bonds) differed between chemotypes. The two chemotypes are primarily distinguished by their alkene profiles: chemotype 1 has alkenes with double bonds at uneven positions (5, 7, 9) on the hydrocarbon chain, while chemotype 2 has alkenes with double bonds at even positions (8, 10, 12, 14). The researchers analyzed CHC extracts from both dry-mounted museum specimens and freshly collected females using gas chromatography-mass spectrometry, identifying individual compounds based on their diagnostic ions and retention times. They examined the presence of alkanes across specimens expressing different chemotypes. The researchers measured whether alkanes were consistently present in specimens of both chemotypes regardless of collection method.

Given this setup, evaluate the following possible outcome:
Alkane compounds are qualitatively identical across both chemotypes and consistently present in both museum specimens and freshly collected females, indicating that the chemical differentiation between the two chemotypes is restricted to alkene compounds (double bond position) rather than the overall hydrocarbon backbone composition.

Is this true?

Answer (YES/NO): YES